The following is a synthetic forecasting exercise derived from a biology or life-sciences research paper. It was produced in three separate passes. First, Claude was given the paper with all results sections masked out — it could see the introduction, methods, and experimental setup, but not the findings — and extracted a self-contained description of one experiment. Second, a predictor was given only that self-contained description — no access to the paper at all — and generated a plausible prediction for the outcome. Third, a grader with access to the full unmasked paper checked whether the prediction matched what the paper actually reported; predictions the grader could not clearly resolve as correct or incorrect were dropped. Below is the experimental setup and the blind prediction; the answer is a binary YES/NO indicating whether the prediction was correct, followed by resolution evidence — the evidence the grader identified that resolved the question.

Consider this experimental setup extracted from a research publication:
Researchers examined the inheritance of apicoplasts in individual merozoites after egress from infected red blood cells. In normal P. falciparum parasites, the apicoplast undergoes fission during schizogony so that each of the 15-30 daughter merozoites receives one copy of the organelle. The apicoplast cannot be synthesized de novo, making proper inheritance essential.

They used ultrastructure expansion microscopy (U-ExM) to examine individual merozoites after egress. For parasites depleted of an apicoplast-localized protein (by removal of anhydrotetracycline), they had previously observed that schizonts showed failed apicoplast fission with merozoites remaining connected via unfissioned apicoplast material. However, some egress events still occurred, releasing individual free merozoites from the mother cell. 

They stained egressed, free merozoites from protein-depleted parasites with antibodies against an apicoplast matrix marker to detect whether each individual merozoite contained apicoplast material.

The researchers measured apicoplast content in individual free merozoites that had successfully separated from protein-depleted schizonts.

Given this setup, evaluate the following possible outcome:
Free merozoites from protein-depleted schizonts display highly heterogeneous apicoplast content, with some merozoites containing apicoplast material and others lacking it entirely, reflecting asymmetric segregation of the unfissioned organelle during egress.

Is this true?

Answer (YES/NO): NO